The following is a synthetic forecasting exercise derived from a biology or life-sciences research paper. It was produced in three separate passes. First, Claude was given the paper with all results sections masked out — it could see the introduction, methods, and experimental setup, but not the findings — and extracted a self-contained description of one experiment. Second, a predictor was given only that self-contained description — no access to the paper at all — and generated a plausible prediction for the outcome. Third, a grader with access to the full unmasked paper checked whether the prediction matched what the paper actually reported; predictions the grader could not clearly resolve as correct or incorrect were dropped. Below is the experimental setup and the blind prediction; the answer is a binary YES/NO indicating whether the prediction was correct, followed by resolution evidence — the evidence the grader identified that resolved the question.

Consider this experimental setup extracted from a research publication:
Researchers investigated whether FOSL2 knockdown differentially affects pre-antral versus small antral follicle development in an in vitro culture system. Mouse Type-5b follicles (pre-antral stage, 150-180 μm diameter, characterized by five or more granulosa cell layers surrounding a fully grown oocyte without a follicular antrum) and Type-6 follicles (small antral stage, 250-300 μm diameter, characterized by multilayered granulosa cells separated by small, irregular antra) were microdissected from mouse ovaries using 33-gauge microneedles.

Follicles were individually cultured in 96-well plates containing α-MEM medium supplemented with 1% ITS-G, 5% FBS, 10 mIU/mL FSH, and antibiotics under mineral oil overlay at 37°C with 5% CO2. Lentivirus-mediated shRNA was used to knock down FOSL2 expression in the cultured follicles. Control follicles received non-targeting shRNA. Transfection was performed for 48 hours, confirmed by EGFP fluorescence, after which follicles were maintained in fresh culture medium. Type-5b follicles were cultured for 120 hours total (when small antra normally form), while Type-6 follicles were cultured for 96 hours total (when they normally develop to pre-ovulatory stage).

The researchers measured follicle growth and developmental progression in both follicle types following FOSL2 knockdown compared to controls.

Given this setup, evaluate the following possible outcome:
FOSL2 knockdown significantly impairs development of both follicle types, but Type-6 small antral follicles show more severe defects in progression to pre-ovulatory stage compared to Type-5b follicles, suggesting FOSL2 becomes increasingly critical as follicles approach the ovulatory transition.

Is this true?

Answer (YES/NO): NO